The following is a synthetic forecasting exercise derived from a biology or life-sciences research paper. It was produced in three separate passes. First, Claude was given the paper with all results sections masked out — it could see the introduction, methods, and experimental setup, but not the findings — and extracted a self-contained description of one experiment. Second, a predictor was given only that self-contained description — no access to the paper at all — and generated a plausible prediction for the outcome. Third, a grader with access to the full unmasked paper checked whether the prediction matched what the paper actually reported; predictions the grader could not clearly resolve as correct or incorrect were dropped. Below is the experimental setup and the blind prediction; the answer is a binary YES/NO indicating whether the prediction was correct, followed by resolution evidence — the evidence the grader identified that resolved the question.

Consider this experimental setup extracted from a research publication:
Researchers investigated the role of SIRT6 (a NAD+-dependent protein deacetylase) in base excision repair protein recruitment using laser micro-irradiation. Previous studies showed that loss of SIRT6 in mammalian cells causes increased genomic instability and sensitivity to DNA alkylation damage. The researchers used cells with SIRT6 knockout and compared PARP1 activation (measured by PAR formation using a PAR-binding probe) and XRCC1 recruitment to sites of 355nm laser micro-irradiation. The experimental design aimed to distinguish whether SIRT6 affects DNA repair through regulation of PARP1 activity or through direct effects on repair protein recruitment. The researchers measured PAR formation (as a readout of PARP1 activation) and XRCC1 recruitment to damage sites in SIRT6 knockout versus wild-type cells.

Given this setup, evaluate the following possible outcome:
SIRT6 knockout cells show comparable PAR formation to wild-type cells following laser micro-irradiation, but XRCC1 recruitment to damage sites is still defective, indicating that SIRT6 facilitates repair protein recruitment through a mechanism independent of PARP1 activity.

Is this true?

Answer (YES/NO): YES